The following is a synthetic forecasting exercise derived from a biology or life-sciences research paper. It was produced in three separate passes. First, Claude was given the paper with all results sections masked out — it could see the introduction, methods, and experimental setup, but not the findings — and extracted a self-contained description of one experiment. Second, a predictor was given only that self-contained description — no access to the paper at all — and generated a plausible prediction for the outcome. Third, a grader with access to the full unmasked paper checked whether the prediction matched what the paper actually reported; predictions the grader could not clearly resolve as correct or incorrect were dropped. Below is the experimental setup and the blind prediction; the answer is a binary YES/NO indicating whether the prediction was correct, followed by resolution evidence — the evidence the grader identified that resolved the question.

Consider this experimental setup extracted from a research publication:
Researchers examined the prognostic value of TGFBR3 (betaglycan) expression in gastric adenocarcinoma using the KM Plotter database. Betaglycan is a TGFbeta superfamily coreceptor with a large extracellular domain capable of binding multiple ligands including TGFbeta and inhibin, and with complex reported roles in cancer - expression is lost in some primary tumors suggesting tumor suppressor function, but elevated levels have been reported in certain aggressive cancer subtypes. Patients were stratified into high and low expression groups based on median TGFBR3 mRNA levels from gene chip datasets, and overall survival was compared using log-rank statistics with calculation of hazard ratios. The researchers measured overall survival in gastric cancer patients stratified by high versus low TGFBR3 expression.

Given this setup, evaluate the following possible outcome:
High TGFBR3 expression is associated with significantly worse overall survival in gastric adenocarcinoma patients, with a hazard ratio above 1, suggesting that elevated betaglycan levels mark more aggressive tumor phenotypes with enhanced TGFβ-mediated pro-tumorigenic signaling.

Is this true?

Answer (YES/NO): YES